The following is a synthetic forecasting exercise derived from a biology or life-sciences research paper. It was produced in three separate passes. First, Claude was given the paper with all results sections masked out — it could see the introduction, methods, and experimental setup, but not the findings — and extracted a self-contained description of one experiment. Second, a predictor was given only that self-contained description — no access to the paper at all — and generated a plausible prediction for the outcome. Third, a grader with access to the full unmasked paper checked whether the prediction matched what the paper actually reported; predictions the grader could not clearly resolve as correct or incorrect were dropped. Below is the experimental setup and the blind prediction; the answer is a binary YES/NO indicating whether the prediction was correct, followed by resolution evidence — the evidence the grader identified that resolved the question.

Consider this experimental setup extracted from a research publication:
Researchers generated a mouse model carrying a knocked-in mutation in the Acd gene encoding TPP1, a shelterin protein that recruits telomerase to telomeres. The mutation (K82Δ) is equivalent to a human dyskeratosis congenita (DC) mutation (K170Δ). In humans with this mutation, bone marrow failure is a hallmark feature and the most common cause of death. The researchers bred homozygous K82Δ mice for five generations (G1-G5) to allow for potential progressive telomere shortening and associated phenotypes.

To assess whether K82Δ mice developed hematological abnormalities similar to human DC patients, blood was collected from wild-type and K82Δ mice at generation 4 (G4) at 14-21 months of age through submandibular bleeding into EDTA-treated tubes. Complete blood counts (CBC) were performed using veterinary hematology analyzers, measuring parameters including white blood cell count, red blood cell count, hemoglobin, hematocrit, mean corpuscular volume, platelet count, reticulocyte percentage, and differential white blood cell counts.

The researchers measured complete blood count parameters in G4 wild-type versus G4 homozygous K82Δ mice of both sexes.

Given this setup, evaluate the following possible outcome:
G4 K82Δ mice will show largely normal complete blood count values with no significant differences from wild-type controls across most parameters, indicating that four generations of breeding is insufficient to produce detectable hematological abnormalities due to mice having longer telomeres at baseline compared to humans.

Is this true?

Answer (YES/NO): YES